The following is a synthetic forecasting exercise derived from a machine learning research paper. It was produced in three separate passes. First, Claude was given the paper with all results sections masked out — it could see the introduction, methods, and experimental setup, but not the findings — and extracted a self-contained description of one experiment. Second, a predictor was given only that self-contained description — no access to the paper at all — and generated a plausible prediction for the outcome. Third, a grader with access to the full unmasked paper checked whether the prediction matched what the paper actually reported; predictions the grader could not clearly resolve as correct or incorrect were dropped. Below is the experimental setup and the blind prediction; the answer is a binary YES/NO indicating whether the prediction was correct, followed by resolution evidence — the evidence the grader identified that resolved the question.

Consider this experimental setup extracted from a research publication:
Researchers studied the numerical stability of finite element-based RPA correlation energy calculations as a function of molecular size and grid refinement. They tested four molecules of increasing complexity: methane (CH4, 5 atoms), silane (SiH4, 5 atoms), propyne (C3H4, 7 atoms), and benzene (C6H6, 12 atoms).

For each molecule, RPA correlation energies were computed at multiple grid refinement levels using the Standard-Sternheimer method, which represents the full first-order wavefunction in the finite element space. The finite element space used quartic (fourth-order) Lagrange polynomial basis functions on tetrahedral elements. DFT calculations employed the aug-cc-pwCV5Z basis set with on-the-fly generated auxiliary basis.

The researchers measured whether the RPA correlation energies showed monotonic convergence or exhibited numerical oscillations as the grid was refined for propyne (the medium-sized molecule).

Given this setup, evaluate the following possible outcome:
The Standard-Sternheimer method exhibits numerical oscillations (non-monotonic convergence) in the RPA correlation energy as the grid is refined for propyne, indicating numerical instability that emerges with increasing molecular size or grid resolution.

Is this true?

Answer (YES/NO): YES